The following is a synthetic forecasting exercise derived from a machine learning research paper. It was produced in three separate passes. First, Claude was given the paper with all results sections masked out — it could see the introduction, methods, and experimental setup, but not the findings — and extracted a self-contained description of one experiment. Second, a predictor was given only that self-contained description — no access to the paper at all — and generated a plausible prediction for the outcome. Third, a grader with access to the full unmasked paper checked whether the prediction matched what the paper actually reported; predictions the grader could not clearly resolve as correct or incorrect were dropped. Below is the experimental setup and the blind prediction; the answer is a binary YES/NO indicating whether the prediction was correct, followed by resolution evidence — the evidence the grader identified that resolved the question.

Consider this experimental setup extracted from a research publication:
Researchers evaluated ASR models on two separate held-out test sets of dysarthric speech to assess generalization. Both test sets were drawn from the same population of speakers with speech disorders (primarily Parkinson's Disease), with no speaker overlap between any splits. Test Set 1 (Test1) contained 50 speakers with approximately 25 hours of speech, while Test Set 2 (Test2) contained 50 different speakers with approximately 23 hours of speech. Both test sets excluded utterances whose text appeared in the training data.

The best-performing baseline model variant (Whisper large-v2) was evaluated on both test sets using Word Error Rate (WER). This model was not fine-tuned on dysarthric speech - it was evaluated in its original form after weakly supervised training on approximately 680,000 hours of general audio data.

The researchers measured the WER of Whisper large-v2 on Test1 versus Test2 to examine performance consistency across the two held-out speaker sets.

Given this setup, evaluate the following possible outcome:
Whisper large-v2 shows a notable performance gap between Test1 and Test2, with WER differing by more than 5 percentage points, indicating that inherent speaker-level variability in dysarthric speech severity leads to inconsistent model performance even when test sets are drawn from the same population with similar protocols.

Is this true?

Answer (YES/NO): NO